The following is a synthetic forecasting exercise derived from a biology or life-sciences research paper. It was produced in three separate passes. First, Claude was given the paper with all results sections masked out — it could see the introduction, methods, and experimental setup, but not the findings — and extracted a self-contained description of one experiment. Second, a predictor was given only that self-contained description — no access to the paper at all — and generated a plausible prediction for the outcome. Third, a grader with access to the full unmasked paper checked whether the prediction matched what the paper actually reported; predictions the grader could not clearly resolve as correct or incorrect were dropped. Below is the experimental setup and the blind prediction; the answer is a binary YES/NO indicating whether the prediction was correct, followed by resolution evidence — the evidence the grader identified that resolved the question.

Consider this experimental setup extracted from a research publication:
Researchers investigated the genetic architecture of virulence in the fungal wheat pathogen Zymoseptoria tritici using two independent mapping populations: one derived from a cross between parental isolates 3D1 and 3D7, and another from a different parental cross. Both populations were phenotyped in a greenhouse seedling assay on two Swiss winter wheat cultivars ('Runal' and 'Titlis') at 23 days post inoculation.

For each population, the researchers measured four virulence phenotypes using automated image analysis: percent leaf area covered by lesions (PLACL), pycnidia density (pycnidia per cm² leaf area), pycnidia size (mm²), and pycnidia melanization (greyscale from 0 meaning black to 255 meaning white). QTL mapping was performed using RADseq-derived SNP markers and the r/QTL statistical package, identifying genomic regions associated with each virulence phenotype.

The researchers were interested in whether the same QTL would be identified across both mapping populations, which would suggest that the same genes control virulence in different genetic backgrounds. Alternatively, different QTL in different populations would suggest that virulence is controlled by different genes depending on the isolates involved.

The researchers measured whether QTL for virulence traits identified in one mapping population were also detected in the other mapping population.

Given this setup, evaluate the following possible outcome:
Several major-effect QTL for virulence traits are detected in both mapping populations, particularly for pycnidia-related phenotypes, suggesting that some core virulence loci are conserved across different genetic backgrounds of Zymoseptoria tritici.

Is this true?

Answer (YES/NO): NO